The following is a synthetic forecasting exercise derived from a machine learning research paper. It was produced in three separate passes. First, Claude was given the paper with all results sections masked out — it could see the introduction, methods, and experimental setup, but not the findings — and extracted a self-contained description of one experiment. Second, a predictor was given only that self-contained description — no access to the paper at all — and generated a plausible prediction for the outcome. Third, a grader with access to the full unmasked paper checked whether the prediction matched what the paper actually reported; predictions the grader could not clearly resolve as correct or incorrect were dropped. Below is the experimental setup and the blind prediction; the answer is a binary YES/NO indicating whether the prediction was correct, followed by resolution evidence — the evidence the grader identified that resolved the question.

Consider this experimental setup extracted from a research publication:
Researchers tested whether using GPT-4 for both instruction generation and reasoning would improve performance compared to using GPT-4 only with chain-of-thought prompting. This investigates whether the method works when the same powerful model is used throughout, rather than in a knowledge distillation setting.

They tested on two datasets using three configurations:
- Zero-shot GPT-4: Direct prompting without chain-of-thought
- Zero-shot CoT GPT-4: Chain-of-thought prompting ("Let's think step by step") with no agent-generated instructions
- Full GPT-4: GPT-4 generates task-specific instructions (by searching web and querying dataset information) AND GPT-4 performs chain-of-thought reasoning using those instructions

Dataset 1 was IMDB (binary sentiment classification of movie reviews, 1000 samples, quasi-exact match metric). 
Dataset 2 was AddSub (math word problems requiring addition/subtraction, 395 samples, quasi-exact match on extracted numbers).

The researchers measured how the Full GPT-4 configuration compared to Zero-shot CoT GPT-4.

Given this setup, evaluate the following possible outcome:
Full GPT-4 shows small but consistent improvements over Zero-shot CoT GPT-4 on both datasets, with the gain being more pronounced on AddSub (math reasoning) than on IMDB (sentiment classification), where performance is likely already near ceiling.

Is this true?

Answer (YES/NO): NO